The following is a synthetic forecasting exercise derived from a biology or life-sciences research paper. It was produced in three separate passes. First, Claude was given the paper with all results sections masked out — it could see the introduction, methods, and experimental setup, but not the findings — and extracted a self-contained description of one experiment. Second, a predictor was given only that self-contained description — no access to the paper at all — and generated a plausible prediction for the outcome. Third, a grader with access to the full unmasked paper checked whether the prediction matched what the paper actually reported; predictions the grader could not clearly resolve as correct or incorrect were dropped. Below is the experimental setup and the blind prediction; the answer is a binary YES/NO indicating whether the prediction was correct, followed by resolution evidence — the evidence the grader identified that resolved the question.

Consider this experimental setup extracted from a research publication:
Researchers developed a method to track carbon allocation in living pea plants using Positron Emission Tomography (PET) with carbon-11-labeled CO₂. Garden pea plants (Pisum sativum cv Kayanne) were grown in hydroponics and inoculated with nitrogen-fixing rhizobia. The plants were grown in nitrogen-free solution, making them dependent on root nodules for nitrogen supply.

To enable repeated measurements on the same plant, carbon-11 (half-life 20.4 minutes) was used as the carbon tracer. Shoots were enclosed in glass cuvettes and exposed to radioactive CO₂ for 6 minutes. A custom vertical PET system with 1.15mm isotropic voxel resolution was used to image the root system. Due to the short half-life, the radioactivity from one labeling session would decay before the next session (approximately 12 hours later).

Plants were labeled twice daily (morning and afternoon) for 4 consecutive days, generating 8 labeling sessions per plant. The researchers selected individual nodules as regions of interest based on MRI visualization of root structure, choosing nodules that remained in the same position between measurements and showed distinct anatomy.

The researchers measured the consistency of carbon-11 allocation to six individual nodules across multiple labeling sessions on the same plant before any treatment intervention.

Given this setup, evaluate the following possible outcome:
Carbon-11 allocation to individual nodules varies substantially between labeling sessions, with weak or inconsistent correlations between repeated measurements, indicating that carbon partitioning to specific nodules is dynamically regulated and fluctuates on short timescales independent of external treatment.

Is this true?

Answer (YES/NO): NO